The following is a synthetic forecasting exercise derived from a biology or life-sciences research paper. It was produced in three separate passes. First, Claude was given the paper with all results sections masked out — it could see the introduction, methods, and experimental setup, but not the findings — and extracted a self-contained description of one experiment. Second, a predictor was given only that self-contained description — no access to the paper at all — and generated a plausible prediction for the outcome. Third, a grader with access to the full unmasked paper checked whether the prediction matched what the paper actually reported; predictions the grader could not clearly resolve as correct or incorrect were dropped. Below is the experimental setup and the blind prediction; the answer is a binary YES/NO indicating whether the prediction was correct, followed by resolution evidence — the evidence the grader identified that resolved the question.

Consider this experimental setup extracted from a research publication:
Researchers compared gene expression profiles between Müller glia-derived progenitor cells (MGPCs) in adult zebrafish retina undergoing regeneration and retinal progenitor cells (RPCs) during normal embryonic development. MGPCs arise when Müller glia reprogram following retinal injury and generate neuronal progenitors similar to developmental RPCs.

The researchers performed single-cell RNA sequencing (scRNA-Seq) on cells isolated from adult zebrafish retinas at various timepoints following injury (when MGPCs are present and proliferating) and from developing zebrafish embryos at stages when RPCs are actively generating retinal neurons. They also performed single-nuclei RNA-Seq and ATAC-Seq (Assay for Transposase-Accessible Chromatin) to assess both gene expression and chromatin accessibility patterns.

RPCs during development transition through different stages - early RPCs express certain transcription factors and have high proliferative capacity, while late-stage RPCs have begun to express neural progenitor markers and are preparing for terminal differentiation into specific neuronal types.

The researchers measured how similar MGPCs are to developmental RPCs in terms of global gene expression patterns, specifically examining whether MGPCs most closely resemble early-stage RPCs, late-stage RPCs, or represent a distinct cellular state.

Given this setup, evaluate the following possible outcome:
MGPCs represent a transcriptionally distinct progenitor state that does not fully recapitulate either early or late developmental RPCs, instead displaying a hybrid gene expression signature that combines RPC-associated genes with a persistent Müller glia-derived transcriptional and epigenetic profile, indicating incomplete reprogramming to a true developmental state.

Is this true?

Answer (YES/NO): NO